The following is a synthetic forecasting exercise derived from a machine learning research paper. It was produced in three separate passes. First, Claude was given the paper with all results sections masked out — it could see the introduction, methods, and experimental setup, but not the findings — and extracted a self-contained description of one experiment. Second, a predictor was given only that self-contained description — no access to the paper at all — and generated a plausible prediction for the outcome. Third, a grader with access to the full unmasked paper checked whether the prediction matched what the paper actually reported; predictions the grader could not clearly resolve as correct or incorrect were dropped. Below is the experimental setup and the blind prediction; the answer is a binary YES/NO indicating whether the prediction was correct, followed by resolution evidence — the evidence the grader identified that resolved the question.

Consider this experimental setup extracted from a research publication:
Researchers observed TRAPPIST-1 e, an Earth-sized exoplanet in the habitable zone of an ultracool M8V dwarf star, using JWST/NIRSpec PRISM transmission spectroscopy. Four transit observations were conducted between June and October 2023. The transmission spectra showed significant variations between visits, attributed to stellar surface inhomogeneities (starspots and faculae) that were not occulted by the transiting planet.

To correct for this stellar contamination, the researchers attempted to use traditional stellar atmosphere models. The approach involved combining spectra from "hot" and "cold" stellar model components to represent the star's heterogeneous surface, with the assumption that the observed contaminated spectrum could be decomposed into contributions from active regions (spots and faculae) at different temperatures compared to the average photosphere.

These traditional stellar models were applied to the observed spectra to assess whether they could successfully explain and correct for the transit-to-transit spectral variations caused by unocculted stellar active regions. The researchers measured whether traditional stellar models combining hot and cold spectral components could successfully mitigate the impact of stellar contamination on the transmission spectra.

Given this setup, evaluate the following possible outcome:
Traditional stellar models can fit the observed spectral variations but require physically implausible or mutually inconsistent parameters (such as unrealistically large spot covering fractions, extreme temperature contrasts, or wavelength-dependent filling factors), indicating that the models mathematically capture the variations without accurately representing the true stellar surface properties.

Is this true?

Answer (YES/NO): NO